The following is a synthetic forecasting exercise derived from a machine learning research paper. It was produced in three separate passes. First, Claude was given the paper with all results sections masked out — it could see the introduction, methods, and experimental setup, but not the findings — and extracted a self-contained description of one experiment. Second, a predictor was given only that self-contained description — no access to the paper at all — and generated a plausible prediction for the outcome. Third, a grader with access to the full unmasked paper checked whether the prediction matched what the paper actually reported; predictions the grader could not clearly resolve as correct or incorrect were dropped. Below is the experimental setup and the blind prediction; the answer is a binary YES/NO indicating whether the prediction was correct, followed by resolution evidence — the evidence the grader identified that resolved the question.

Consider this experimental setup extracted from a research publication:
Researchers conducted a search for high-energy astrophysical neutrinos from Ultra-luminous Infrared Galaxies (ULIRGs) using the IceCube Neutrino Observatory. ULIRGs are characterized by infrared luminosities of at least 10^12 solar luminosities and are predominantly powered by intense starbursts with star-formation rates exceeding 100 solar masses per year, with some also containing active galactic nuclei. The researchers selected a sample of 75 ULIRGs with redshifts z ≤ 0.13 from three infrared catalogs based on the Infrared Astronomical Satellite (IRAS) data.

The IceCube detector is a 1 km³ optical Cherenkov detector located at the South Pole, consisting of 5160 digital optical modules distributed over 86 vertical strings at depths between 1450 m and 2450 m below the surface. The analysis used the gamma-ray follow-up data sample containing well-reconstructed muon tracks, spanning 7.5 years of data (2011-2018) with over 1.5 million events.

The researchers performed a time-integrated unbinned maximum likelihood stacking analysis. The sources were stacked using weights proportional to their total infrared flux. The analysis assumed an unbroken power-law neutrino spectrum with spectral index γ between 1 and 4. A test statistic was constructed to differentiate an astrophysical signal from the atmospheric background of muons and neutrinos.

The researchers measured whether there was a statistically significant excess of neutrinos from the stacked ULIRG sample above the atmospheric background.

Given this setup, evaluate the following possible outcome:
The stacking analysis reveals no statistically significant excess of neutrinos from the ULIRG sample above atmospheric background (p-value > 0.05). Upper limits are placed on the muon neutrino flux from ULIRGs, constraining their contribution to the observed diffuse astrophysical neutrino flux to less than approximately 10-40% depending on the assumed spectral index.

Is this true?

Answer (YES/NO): NO